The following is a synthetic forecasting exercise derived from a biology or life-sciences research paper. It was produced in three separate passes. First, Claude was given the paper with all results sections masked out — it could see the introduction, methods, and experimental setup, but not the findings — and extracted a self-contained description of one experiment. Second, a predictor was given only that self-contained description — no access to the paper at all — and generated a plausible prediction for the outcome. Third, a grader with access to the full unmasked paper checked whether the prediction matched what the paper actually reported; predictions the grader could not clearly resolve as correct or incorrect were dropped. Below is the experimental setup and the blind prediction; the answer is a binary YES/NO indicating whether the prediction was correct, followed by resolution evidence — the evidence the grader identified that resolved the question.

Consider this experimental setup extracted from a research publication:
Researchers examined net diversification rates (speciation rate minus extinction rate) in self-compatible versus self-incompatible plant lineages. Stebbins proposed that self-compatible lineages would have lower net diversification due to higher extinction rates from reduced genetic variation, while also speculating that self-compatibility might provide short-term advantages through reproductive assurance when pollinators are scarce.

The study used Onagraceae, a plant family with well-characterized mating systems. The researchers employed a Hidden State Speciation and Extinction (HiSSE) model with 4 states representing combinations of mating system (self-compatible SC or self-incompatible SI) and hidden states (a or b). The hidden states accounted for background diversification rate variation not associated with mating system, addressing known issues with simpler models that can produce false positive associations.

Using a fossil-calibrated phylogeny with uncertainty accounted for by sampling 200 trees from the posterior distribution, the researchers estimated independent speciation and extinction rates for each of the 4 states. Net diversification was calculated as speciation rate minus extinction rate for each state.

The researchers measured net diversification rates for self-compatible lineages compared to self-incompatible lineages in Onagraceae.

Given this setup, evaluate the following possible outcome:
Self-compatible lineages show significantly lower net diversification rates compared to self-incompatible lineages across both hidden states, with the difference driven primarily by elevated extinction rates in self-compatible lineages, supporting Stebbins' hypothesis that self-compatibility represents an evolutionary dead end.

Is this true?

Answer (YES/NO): YES